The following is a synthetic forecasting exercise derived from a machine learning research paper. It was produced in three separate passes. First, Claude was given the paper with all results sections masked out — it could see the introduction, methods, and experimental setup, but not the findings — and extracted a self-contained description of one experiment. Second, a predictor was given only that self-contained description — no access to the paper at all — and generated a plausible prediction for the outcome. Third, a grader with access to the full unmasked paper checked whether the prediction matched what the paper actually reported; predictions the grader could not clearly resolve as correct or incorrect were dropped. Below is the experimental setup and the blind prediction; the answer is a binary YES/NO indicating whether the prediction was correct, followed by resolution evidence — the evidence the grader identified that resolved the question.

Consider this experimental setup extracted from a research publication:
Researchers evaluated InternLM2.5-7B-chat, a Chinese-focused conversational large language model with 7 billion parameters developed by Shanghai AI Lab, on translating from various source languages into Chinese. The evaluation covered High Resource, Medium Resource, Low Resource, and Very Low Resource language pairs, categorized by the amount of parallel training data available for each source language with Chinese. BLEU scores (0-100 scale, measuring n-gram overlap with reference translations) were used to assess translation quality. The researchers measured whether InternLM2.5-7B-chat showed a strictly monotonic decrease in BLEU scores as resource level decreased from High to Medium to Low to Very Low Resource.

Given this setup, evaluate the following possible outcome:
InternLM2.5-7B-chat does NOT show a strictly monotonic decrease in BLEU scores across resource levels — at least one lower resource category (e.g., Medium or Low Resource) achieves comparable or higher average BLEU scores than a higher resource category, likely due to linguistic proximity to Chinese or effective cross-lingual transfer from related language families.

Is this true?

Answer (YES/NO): YES